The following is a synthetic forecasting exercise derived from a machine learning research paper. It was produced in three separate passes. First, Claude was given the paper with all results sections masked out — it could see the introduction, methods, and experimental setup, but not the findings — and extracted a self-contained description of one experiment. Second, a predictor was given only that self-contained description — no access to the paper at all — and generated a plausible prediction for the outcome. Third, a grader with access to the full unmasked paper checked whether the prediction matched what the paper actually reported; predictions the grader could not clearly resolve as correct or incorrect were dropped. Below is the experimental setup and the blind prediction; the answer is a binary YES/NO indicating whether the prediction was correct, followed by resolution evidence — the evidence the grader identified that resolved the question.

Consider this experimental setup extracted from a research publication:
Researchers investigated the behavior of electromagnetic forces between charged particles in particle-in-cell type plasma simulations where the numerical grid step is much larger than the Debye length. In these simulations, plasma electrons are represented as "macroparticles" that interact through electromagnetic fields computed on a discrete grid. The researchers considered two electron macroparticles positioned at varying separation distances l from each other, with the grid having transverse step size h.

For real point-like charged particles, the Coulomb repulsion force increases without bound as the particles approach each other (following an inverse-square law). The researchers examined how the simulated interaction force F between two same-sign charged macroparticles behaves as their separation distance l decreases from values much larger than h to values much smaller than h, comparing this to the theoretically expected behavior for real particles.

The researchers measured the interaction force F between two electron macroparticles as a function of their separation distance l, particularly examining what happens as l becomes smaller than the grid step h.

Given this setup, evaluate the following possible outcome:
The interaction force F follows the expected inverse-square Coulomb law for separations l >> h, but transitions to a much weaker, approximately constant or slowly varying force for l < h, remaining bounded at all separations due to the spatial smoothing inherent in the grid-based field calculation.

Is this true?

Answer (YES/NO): NO